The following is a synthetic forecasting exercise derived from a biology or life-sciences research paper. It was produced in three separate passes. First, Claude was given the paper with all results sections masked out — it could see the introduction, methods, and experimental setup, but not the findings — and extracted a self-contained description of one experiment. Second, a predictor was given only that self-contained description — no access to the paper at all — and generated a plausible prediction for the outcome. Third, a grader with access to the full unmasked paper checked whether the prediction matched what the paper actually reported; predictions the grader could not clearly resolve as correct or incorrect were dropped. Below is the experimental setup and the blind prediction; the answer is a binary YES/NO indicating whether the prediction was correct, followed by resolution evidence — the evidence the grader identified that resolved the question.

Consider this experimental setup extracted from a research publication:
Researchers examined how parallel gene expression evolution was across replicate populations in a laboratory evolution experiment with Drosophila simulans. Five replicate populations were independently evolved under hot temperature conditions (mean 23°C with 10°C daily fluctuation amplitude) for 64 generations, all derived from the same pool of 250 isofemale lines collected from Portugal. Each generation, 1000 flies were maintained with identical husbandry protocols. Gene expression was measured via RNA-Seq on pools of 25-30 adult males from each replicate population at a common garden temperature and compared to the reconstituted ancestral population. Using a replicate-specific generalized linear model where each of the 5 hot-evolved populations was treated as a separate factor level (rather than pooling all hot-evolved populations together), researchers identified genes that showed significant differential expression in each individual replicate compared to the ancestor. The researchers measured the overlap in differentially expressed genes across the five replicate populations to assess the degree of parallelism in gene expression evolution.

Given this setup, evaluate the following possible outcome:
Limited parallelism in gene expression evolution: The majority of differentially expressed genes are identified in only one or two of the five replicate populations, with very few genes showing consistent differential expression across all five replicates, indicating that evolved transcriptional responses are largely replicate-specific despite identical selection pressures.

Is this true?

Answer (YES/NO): YES